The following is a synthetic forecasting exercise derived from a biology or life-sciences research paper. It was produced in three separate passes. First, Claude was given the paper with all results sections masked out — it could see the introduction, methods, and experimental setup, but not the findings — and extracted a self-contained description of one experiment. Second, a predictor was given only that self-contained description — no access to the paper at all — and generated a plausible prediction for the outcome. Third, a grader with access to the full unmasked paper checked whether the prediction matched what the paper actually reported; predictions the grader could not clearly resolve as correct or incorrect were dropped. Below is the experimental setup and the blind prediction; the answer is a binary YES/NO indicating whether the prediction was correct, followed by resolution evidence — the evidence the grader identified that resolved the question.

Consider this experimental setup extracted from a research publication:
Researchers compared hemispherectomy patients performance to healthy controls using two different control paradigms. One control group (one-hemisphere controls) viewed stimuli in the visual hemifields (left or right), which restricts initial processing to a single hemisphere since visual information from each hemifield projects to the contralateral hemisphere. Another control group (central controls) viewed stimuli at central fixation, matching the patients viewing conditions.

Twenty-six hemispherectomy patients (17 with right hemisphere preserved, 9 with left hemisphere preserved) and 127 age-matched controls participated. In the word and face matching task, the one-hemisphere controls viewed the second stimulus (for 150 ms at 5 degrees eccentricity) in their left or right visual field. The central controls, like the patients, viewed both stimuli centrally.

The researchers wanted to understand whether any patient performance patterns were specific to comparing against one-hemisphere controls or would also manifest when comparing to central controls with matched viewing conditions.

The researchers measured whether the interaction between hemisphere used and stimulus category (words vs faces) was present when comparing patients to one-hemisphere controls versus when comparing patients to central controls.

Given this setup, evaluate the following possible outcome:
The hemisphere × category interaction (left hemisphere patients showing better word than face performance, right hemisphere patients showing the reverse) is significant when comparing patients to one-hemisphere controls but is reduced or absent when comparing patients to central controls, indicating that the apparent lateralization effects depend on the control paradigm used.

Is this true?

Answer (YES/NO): NO